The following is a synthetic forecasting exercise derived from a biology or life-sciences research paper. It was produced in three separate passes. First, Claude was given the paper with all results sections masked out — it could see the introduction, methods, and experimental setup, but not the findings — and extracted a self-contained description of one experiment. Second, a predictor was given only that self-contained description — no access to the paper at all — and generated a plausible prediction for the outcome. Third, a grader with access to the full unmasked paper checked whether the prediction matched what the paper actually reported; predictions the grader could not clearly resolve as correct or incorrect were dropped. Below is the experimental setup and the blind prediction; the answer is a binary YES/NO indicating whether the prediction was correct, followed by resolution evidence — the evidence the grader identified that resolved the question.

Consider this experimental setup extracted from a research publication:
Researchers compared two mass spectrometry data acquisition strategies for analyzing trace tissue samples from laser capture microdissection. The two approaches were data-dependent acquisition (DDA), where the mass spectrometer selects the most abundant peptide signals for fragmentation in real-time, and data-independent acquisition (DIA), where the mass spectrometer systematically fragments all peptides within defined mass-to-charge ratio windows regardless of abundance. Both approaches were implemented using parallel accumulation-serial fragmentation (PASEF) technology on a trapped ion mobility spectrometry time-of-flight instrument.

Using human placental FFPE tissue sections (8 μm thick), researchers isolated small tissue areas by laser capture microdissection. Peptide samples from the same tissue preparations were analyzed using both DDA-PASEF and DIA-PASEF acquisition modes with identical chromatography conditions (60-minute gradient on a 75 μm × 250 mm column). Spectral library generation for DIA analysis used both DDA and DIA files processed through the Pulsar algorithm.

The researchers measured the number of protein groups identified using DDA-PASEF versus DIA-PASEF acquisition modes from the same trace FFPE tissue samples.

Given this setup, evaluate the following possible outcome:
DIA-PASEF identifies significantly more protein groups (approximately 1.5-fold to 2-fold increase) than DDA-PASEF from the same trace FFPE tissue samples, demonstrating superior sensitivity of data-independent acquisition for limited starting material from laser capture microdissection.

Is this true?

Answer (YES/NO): NO